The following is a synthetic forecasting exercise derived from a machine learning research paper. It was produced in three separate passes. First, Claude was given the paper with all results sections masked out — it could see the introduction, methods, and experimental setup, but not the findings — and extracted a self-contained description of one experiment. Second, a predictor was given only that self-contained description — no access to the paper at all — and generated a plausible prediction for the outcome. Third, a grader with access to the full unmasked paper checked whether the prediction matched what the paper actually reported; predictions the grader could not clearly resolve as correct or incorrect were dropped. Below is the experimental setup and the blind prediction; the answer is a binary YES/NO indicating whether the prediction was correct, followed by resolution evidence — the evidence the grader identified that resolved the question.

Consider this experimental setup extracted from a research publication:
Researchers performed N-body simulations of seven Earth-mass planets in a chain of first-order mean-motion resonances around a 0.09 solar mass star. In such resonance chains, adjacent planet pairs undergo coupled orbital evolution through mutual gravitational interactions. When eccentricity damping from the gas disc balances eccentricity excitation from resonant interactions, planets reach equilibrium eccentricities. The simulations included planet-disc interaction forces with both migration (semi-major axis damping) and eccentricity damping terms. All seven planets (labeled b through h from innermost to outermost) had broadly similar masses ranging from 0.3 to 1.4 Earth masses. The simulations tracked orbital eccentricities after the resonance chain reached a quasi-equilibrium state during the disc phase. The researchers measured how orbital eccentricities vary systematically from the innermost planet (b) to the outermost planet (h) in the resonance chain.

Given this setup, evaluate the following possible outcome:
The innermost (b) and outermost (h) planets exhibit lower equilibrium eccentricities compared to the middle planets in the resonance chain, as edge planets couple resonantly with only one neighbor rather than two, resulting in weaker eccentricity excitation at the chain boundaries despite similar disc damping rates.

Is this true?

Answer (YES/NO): NO